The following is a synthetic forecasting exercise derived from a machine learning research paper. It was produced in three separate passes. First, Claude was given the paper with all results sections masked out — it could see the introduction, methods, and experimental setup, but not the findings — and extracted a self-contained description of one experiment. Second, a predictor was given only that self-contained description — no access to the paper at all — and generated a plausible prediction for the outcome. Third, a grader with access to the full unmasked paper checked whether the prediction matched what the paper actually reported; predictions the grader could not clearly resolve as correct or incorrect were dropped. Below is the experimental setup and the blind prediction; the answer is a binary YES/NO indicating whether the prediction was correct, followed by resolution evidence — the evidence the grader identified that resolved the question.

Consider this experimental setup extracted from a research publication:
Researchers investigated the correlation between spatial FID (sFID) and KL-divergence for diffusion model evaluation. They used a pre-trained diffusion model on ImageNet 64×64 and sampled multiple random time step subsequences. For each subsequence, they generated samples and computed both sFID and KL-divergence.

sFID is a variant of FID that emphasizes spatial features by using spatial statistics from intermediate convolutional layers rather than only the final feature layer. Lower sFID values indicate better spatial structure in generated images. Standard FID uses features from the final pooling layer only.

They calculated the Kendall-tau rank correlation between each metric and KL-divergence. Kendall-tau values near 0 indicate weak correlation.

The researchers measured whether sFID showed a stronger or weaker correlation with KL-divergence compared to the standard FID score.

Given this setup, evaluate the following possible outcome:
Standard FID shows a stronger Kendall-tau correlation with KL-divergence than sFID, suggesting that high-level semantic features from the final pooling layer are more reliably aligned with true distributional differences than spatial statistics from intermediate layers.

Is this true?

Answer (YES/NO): NO